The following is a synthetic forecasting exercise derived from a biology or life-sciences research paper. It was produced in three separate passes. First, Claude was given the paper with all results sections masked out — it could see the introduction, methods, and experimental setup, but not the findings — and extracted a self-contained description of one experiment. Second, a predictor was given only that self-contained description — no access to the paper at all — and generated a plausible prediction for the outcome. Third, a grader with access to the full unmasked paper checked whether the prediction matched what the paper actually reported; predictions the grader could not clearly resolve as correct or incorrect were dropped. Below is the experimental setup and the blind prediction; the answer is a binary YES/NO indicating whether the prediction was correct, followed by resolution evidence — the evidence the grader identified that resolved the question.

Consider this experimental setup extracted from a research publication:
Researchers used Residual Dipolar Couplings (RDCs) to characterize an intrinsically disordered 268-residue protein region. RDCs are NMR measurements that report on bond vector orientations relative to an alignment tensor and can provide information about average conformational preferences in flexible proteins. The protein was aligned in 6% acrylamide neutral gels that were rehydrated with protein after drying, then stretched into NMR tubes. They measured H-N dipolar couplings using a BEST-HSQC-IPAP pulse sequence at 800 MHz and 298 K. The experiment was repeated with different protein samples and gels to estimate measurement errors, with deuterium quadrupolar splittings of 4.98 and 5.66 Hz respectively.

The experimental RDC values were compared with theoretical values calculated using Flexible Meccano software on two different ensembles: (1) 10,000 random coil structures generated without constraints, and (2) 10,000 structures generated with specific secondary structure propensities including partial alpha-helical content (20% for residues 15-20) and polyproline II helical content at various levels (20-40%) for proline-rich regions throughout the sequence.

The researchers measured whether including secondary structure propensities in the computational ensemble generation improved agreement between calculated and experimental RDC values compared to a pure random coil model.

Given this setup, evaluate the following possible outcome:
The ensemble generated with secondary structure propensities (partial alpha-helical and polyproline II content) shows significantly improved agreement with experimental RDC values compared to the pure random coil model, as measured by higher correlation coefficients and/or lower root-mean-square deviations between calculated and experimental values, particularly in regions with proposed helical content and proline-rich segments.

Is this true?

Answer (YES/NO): YES